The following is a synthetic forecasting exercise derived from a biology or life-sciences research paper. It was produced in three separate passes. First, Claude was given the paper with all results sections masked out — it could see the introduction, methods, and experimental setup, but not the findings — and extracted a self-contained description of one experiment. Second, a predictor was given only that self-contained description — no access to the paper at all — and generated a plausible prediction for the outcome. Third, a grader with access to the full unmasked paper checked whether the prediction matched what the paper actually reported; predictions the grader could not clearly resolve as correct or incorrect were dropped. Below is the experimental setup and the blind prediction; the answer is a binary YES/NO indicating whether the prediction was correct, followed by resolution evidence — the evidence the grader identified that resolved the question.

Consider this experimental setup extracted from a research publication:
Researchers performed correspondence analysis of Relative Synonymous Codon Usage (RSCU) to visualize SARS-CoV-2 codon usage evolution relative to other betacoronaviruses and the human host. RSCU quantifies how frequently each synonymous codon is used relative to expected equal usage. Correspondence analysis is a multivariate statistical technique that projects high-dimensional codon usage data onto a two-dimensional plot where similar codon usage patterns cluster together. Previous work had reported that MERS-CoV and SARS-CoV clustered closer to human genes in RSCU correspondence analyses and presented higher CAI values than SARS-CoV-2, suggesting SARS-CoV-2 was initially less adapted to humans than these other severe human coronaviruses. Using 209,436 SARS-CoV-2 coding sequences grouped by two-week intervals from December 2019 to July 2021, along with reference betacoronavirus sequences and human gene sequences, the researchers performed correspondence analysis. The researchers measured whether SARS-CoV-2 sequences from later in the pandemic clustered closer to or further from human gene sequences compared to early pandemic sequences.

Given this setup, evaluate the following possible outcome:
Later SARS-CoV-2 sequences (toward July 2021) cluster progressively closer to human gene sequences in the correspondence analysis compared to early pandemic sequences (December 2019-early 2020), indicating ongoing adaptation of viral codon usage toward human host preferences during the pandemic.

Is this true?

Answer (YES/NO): NO